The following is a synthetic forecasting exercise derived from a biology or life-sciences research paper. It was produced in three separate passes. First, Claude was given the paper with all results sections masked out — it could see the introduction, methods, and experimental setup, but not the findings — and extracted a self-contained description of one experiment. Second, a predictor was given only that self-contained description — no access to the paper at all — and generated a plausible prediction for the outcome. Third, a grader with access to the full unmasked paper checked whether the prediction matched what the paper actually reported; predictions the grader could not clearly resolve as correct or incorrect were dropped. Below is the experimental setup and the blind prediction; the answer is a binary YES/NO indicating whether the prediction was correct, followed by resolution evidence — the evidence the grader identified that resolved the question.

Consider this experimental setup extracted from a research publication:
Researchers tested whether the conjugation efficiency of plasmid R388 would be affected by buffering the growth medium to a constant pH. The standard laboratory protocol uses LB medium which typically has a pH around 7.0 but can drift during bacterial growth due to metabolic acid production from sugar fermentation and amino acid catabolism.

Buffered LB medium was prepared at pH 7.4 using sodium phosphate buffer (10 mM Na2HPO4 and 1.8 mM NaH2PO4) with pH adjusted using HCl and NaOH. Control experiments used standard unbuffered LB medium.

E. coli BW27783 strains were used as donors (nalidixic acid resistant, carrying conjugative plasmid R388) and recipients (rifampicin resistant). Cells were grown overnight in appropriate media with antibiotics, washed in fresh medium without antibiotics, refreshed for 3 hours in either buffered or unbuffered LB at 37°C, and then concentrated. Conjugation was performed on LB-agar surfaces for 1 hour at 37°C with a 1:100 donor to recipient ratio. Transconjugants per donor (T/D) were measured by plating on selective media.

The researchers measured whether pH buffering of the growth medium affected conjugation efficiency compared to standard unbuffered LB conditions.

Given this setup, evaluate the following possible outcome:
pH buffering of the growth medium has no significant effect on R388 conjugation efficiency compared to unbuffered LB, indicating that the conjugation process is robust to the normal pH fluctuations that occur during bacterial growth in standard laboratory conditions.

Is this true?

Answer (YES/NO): YES